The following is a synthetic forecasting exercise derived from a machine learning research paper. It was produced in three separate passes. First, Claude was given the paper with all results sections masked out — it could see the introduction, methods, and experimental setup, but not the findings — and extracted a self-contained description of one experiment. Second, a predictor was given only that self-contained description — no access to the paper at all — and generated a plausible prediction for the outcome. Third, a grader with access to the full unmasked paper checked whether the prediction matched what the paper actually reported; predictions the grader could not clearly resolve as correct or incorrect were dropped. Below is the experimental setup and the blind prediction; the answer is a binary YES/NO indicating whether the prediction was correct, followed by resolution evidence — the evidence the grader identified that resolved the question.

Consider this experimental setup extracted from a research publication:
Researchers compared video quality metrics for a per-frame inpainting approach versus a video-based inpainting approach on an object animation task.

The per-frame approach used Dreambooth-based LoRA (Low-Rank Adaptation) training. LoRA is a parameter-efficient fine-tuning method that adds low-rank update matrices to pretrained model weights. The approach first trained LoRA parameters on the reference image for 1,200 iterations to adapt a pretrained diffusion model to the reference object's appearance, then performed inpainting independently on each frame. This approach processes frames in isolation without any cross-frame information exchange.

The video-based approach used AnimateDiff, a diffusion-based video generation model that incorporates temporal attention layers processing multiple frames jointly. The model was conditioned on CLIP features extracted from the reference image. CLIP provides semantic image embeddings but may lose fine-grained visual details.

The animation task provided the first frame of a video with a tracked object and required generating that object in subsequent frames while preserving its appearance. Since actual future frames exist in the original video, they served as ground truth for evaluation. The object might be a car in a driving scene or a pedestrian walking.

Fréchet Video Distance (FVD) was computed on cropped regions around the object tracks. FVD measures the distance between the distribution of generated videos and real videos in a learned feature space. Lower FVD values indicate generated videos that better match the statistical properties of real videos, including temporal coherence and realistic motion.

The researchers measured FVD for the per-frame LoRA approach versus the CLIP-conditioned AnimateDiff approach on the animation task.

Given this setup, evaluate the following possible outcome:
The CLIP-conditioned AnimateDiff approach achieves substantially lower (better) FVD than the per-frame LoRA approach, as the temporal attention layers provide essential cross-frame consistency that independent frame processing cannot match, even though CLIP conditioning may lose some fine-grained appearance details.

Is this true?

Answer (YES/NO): YES